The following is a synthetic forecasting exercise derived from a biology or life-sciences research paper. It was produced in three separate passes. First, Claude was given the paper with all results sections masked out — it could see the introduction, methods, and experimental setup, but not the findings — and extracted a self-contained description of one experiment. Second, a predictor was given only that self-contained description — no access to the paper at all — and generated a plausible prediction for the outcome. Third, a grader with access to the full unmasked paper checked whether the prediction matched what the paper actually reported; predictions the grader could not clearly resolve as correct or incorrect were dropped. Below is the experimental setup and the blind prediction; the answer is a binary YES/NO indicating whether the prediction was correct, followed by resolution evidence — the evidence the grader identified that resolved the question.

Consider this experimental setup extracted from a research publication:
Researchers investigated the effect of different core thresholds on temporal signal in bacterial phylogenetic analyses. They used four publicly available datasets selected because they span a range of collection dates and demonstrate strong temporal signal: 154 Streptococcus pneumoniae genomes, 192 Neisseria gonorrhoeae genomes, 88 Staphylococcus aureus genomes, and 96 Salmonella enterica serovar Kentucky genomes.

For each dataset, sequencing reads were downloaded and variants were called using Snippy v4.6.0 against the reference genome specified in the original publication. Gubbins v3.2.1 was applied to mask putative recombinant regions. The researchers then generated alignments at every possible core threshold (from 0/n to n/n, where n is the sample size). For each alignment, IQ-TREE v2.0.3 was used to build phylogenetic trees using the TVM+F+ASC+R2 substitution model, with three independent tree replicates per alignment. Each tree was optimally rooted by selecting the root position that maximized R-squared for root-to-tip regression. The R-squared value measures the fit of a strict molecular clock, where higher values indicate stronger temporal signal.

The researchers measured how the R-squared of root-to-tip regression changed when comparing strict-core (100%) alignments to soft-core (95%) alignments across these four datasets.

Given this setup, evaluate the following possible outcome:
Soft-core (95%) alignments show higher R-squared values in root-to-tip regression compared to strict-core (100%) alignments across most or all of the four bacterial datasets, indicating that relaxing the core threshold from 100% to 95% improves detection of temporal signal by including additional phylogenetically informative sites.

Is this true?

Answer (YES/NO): NO